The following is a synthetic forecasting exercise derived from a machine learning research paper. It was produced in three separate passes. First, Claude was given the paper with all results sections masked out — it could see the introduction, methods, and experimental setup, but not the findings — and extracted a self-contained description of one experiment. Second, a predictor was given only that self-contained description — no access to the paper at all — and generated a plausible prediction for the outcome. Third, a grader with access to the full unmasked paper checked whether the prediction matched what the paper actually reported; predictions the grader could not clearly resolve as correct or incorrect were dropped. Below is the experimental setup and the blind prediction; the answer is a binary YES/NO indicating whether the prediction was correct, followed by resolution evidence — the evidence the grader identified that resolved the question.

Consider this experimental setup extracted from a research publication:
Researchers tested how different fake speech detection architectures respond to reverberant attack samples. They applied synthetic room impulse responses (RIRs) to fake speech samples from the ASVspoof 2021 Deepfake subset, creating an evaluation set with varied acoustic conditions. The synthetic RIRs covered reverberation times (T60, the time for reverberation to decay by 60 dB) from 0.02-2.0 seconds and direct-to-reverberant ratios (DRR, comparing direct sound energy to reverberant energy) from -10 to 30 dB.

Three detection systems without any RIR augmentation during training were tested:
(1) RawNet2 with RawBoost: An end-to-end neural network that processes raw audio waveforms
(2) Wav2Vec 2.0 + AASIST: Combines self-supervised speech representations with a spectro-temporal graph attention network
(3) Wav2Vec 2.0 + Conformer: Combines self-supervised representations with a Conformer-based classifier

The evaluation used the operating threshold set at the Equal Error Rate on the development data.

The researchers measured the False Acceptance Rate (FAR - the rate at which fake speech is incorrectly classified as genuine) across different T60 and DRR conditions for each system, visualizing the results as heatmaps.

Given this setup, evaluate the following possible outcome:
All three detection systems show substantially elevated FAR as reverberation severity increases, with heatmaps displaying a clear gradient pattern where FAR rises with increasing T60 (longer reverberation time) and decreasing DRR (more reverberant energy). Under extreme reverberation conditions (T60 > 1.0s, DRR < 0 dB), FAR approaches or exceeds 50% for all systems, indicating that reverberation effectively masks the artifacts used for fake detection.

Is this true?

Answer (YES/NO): NO